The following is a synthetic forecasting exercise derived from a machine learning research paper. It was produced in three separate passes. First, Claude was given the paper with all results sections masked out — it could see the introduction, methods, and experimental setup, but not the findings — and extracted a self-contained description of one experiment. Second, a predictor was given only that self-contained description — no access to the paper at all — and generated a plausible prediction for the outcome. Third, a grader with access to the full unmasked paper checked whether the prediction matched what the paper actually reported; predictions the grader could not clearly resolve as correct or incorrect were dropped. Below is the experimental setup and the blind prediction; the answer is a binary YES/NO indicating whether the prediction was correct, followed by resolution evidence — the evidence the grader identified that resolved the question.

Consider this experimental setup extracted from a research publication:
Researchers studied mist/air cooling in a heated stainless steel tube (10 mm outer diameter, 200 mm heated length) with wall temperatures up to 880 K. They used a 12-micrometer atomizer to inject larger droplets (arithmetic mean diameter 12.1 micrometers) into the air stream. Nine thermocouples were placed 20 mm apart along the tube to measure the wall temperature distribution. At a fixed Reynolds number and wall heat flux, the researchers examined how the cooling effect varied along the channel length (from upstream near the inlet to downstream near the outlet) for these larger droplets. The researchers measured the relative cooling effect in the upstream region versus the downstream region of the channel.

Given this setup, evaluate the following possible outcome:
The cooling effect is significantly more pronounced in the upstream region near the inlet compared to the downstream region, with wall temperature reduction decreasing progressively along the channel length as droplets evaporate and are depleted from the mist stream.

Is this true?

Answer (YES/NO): YES